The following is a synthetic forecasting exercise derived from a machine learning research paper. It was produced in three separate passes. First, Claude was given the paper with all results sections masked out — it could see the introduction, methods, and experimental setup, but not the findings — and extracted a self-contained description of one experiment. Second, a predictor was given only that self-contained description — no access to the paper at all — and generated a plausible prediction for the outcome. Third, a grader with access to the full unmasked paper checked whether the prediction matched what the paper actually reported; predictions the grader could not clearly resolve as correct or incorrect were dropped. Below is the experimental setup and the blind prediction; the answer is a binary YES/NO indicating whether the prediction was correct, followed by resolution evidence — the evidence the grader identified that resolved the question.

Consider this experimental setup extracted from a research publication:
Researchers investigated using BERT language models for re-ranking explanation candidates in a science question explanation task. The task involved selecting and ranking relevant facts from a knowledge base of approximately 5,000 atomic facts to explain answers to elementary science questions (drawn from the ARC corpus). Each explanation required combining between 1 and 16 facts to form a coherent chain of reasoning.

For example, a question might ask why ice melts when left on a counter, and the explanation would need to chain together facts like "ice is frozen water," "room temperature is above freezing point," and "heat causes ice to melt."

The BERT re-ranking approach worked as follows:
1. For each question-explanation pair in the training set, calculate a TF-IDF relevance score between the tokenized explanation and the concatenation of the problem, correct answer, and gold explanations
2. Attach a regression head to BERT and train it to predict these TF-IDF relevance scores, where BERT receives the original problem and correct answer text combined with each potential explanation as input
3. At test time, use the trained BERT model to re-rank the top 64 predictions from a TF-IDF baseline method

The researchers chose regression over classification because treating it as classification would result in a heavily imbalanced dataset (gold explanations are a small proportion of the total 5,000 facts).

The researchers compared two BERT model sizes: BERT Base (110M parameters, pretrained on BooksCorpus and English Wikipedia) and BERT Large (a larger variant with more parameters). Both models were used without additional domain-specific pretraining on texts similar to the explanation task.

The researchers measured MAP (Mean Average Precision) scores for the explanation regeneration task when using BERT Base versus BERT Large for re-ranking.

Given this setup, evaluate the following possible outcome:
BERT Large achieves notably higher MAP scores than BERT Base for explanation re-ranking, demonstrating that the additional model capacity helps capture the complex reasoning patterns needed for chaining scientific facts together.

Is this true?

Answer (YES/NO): NO